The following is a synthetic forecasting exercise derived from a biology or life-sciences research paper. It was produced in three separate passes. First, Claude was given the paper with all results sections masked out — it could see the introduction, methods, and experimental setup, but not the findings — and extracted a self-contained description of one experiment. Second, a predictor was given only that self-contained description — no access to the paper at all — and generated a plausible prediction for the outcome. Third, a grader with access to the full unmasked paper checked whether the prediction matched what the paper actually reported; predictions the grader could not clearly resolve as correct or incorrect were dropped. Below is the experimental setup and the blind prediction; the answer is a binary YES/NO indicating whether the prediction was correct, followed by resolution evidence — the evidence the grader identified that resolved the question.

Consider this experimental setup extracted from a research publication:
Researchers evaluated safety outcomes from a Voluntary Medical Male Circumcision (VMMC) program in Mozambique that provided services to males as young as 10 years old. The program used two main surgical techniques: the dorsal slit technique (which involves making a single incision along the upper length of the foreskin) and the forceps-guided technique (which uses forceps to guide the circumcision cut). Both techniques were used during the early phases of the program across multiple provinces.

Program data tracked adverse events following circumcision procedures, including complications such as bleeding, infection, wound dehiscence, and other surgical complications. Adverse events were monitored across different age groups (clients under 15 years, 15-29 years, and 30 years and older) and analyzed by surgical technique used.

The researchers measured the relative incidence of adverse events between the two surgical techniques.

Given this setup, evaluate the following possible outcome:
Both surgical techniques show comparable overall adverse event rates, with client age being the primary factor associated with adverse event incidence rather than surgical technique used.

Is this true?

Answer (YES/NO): NO